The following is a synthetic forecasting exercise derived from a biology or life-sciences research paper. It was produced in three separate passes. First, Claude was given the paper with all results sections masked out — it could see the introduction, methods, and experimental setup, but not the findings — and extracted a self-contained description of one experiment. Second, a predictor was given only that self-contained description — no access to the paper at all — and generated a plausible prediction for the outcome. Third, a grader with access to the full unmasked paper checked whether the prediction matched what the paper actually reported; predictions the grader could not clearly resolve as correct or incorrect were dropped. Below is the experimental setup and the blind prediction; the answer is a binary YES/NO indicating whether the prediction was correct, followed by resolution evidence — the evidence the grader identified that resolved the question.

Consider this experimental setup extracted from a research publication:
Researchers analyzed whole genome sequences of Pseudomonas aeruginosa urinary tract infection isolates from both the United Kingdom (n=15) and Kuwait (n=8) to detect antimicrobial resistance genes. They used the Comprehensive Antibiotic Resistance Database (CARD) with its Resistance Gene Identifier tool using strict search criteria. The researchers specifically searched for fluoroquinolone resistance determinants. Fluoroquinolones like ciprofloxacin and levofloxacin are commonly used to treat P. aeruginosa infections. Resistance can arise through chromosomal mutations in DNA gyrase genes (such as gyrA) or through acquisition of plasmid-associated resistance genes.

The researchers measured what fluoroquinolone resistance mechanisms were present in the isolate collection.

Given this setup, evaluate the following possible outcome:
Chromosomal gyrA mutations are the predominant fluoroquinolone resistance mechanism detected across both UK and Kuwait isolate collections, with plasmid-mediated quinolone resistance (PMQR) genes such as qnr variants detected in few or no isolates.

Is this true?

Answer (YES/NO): NO